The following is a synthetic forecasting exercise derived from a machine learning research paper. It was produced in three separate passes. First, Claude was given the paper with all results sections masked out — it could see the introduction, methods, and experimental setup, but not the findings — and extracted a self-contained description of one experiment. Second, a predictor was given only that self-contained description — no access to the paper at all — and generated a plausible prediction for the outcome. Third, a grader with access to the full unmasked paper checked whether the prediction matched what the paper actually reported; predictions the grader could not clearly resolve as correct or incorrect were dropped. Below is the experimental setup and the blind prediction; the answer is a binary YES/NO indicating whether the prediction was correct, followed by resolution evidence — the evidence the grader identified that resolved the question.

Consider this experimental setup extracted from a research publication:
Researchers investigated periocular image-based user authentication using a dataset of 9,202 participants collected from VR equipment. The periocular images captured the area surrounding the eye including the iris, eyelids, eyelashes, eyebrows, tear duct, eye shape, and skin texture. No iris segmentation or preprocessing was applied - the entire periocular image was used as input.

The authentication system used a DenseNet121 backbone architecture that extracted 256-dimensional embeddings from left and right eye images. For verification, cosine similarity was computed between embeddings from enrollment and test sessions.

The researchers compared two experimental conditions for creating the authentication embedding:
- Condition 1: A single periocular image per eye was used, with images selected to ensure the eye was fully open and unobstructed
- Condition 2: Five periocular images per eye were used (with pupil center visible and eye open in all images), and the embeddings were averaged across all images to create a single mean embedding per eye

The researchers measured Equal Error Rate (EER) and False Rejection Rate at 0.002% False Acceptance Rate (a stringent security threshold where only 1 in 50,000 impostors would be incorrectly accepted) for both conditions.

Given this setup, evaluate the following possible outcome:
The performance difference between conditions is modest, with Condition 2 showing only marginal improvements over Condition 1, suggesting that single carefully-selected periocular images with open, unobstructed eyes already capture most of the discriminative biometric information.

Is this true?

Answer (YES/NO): NO